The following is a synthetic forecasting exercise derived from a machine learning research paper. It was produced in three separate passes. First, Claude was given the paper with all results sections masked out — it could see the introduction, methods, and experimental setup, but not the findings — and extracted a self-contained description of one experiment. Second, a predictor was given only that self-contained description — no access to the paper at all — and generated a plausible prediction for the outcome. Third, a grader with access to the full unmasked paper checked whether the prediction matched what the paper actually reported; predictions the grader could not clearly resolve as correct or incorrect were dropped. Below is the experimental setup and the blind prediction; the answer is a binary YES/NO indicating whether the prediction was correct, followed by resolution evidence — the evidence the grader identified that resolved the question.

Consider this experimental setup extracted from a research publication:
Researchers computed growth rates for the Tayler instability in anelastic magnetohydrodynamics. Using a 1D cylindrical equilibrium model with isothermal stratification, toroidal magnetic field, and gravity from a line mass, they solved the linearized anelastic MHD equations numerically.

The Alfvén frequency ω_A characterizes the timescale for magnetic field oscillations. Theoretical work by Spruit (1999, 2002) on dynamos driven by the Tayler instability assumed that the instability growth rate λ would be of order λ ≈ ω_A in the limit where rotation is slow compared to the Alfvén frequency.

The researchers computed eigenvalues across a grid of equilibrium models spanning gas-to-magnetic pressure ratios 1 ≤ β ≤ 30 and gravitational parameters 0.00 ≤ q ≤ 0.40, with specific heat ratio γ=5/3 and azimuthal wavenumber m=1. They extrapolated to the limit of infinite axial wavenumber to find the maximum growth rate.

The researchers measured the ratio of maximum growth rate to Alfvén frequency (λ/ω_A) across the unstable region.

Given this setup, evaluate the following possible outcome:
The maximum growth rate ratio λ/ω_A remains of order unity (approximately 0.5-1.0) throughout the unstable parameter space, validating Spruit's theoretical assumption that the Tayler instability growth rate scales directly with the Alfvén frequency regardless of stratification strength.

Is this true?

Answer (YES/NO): NO